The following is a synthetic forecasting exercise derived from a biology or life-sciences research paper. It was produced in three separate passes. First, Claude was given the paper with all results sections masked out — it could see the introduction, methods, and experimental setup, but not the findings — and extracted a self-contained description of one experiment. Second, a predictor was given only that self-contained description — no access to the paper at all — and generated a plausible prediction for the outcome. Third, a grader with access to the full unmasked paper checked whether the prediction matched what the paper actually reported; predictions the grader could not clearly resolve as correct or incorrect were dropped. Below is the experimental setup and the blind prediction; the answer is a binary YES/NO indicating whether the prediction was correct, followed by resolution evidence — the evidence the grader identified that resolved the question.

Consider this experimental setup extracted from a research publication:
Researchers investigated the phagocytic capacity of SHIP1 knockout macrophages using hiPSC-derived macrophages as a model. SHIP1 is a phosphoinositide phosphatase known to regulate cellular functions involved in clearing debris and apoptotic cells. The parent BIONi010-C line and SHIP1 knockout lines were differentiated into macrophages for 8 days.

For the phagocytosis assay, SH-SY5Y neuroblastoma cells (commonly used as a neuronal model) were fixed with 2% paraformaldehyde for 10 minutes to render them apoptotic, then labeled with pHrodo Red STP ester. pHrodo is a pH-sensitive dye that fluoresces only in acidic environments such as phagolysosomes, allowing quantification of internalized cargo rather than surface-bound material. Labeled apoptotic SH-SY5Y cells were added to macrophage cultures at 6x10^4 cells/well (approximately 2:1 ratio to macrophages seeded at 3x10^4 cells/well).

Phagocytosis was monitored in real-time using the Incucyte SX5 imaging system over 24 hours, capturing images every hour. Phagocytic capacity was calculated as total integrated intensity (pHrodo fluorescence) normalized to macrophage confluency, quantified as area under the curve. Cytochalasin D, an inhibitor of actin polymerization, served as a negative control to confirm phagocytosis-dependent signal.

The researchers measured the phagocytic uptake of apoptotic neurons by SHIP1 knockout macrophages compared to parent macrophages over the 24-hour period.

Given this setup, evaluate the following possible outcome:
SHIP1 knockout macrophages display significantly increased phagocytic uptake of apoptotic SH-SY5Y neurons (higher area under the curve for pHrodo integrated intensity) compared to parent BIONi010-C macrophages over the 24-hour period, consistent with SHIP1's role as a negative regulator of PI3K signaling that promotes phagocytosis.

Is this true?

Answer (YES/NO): NO